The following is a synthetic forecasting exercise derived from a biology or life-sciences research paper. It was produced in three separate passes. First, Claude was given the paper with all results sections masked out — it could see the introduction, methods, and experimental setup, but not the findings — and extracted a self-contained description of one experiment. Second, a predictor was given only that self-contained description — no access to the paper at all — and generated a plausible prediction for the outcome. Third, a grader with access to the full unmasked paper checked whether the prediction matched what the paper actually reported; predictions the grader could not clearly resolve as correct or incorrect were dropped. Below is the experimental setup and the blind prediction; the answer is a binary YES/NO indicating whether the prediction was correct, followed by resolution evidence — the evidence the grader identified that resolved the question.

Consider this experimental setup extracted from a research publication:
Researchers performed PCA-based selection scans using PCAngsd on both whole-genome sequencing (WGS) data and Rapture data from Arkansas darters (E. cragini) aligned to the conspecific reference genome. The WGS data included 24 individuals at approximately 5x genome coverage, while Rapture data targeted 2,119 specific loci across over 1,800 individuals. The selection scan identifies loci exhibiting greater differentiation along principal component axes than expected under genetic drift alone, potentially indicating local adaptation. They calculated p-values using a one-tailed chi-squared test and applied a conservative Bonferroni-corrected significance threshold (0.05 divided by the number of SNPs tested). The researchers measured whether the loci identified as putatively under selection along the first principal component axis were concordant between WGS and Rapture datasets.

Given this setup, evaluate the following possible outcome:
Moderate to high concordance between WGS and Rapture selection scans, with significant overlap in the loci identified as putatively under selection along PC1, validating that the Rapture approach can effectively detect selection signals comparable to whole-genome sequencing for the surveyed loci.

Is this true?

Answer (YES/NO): NO